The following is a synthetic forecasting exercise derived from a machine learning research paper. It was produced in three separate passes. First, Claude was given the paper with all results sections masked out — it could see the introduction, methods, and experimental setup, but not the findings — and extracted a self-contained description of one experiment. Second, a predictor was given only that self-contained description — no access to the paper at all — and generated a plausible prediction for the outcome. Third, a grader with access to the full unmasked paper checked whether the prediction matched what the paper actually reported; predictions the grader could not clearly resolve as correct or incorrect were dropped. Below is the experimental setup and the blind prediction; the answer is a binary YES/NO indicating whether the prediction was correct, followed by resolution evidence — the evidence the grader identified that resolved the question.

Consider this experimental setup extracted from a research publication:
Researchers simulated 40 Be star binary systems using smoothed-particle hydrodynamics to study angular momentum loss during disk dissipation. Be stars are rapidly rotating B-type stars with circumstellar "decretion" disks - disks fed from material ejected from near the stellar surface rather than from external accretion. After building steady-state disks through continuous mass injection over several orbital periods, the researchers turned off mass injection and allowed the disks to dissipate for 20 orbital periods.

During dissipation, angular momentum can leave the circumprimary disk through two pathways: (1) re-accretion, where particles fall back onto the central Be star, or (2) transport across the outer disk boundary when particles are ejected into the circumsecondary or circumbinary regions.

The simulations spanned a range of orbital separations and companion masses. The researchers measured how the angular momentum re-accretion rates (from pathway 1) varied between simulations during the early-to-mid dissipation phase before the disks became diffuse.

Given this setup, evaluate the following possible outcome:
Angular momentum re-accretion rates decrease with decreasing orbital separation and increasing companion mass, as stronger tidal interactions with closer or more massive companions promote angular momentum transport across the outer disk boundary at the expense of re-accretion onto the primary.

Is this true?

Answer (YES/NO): NO